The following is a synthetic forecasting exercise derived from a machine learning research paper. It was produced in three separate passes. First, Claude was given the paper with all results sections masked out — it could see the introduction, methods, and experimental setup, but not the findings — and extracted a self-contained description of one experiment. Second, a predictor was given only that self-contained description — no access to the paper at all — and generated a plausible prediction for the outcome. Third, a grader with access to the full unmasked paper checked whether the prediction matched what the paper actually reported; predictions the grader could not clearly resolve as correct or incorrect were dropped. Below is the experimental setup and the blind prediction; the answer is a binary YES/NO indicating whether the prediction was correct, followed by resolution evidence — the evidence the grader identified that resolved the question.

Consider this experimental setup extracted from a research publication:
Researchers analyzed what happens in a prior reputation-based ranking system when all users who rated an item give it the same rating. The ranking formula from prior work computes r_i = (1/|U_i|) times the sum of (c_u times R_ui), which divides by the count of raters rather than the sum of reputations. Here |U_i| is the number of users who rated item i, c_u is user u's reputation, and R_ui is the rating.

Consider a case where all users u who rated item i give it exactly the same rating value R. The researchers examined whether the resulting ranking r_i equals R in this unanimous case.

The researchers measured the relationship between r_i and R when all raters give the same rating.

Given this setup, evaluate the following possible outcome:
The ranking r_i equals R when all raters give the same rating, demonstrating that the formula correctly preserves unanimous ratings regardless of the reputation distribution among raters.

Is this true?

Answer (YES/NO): NO